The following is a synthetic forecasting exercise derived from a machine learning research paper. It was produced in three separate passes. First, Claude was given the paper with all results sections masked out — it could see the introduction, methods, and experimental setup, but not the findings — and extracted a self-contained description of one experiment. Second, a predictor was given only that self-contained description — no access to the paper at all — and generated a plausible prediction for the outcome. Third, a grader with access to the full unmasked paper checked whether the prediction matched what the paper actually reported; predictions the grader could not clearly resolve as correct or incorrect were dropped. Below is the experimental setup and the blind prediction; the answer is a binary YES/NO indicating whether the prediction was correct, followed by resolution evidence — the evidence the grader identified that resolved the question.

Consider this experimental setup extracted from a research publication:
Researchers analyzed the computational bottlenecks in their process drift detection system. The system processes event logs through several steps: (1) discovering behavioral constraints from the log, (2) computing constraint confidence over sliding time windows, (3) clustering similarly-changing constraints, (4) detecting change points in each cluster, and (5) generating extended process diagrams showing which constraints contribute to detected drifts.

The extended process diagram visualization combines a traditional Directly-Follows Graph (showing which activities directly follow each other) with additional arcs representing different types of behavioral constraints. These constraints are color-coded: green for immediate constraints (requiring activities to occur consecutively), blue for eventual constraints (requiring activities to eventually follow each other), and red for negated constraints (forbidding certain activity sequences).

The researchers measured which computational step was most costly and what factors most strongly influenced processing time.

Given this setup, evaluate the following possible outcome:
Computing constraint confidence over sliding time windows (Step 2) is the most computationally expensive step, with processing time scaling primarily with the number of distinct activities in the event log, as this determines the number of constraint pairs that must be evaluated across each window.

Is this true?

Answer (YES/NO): NO